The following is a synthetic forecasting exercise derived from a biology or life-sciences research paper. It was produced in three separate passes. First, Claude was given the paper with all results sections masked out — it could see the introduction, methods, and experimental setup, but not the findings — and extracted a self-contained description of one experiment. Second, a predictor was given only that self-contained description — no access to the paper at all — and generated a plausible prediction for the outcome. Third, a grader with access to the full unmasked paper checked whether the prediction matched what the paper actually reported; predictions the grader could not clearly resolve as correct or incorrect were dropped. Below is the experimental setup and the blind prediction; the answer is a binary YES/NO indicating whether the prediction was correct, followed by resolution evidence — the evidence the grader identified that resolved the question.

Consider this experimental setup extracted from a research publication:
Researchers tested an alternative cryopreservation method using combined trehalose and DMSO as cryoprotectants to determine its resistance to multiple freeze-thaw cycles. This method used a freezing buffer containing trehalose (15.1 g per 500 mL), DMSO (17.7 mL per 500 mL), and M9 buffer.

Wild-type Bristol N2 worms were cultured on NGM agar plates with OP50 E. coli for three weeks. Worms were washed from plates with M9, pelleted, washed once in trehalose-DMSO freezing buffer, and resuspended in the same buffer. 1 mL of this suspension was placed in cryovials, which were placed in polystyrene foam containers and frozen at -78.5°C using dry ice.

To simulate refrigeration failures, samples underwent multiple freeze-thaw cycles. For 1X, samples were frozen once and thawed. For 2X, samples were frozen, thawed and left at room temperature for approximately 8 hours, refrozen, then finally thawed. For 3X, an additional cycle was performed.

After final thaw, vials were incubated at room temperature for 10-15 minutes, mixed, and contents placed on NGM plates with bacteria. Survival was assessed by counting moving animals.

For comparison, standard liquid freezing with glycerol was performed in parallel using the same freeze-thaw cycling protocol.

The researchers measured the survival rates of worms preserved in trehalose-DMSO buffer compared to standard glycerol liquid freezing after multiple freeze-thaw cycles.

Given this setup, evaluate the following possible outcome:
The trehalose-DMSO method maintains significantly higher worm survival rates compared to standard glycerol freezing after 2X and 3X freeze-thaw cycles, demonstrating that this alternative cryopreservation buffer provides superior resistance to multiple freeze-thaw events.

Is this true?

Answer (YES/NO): NO